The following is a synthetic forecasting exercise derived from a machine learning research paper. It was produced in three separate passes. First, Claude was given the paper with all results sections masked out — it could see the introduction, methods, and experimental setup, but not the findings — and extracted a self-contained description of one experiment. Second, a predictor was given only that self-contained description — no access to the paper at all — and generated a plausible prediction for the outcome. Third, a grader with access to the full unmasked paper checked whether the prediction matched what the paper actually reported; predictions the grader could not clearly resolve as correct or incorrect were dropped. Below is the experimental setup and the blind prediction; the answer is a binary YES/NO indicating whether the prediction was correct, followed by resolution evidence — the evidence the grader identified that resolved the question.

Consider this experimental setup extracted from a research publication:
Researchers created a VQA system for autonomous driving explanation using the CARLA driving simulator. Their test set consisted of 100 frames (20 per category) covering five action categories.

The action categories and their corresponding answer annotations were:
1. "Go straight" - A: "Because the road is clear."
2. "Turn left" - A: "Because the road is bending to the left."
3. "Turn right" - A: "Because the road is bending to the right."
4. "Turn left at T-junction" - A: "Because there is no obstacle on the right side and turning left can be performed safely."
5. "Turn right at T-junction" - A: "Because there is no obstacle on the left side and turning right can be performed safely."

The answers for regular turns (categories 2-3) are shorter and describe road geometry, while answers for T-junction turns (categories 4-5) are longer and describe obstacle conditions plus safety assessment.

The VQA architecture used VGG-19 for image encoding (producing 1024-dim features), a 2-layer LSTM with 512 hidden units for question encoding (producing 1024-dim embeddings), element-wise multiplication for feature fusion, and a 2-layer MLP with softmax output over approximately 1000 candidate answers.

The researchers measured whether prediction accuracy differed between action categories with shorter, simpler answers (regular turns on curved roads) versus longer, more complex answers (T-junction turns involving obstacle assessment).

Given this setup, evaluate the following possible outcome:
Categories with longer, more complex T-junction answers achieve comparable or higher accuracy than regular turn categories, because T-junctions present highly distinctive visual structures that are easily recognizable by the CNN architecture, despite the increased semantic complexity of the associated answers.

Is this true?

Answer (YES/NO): YES